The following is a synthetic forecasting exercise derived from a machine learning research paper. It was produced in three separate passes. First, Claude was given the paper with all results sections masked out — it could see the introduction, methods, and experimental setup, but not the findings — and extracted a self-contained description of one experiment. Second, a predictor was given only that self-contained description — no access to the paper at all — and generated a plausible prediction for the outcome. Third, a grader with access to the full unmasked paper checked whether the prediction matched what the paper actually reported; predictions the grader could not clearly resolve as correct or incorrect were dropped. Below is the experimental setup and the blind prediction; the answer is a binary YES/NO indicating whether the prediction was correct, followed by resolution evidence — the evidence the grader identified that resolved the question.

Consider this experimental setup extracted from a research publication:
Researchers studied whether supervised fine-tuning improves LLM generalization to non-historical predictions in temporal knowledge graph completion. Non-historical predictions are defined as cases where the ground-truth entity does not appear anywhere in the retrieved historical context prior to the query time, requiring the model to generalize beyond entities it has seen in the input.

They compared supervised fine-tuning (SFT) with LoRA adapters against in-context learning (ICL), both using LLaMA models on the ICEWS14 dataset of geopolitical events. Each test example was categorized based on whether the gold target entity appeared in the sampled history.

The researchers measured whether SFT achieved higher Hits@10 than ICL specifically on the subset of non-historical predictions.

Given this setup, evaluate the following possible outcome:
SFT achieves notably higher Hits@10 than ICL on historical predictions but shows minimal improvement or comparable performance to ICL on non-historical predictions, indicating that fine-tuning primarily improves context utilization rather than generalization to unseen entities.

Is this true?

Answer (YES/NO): NO